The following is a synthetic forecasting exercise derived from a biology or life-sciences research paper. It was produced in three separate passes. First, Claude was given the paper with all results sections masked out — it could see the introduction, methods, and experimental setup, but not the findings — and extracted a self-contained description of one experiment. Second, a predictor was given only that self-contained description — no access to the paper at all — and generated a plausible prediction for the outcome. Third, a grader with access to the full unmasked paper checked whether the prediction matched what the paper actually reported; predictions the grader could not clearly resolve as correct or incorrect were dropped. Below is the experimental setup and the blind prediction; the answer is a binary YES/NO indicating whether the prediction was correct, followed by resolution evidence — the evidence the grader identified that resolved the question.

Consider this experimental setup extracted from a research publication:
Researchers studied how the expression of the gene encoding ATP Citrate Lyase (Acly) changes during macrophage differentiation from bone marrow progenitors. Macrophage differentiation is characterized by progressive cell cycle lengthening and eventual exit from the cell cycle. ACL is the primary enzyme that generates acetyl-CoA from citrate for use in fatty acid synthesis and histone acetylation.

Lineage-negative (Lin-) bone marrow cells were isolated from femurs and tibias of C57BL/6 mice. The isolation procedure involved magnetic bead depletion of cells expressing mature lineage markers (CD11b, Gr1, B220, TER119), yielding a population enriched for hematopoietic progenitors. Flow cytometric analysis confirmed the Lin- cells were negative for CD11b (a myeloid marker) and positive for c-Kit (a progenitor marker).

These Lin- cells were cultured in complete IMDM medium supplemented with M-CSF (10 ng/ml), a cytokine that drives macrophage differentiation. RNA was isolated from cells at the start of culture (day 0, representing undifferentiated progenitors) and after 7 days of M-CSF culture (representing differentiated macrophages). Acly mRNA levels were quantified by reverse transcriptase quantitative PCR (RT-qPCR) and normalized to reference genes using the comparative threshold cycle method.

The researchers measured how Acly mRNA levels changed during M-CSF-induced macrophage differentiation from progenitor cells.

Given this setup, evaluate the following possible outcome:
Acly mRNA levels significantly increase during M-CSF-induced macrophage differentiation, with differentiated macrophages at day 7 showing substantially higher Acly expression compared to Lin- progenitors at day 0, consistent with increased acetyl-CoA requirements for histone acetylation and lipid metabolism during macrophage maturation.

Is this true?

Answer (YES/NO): NO